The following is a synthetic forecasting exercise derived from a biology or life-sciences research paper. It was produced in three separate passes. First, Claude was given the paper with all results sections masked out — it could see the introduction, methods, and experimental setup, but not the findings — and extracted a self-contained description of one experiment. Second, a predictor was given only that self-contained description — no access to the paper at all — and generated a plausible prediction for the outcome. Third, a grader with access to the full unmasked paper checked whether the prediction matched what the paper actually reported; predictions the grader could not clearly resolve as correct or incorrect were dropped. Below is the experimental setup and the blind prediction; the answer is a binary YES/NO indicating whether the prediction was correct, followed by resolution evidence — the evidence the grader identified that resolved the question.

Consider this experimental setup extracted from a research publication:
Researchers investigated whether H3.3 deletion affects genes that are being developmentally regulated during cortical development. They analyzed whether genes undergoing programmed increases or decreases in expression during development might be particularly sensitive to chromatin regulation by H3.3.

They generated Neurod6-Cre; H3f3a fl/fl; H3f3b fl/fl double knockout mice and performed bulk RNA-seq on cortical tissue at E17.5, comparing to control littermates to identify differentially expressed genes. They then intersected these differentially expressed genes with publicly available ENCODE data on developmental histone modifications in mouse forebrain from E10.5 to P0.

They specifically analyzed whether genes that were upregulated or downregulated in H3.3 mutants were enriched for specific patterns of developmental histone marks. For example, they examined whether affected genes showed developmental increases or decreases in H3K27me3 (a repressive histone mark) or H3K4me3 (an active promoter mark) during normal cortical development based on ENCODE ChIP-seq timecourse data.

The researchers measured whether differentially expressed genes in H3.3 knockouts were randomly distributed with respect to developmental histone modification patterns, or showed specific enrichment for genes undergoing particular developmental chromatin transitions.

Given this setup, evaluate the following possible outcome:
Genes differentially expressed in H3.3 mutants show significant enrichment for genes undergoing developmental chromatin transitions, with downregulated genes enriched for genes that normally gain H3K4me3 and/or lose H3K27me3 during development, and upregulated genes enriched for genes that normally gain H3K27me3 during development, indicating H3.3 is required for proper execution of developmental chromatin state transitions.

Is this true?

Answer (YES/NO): NO